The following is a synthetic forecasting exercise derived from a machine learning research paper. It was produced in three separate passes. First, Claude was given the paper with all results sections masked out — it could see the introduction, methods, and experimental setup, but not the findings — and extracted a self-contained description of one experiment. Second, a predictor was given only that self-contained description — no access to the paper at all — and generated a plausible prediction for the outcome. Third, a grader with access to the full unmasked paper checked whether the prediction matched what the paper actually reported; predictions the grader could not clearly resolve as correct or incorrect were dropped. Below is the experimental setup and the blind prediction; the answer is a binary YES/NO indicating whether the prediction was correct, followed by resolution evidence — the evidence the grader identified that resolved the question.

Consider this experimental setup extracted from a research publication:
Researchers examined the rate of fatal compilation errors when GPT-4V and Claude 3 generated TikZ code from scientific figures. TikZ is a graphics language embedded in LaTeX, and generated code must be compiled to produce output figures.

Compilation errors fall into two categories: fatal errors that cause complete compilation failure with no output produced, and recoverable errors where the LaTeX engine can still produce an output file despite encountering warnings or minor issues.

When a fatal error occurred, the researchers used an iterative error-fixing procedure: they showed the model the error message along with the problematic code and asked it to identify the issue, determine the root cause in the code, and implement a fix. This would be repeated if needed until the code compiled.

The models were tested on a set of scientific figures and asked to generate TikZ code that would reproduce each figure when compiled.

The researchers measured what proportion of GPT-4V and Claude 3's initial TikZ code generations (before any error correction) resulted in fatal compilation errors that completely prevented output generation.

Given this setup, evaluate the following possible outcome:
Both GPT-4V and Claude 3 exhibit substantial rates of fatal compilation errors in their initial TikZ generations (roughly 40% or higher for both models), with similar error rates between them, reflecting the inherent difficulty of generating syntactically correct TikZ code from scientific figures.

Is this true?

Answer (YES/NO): NO